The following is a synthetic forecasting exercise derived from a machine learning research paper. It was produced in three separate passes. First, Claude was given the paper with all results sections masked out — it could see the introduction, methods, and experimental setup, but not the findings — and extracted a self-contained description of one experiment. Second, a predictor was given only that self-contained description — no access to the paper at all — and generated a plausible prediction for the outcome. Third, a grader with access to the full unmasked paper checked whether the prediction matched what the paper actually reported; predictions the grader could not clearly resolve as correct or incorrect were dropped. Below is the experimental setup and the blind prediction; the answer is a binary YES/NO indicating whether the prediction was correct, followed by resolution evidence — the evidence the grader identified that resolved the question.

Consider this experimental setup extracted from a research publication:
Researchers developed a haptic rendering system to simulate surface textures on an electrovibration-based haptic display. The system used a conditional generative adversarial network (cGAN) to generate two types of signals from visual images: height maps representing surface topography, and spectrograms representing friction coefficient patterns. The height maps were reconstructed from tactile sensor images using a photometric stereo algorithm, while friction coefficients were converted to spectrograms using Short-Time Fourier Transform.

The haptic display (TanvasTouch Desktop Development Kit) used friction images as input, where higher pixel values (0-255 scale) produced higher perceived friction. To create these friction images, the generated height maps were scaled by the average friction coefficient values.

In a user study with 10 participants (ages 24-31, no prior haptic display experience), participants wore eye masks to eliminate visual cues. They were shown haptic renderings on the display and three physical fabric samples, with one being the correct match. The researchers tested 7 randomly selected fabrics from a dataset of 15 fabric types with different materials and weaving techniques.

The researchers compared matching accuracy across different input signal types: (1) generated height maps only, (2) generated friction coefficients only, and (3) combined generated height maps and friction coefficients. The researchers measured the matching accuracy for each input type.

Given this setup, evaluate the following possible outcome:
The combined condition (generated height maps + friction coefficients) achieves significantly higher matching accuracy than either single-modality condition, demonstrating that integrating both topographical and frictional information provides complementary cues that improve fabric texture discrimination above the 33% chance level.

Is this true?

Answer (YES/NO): YES